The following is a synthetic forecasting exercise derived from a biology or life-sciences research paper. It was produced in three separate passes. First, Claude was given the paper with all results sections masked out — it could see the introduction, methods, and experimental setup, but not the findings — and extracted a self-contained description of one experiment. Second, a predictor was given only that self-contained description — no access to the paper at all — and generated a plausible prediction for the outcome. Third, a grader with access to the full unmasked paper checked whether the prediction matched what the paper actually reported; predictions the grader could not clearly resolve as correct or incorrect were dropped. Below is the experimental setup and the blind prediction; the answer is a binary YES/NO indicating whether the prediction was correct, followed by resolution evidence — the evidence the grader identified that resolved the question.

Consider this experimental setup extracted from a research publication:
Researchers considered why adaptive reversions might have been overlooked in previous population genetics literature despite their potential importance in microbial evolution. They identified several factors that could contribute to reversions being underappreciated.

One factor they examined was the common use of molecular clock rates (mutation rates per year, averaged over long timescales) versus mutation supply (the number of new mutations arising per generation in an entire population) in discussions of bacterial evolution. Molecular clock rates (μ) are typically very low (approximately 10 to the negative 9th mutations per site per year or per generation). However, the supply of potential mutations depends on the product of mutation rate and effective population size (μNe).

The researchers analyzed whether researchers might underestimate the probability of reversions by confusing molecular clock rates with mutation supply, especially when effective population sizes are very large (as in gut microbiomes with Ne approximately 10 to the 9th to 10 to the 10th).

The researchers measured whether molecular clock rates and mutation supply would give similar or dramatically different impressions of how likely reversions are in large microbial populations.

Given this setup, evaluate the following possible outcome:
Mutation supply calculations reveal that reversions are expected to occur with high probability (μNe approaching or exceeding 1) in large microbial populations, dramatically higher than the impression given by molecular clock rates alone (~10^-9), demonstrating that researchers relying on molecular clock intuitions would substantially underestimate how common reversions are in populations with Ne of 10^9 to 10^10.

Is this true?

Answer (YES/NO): YES